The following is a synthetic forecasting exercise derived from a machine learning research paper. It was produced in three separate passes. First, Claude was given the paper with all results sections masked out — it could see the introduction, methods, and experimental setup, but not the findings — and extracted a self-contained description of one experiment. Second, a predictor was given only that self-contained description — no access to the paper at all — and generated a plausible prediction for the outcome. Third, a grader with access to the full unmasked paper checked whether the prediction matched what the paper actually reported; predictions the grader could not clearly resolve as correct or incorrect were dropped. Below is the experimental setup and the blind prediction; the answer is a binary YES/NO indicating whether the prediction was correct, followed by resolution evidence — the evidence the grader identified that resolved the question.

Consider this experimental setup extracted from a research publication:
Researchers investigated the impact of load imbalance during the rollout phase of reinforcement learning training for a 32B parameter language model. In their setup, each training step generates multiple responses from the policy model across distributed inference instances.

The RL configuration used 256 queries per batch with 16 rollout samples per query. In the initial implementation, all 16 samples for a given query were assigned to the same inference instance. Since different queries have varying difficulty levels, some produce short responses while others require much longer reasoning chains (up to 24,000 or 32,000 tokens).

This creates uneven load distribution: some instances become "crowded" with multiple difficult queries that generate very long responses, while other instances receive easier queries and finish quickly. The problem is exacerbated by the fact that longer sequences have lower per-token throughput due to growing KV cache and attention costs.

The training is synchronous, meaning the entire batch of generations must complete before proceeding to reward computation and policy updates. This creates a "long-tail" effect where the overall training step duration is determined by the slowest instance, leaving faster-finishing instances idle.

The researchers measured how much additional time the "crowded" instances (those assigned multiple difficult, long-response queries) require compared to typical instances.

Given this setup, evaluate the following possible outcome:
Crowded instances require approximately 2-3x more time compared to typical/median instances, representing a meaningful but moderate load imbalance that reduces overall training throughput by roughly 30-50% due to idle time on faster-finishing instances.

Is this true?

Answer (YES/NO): NO